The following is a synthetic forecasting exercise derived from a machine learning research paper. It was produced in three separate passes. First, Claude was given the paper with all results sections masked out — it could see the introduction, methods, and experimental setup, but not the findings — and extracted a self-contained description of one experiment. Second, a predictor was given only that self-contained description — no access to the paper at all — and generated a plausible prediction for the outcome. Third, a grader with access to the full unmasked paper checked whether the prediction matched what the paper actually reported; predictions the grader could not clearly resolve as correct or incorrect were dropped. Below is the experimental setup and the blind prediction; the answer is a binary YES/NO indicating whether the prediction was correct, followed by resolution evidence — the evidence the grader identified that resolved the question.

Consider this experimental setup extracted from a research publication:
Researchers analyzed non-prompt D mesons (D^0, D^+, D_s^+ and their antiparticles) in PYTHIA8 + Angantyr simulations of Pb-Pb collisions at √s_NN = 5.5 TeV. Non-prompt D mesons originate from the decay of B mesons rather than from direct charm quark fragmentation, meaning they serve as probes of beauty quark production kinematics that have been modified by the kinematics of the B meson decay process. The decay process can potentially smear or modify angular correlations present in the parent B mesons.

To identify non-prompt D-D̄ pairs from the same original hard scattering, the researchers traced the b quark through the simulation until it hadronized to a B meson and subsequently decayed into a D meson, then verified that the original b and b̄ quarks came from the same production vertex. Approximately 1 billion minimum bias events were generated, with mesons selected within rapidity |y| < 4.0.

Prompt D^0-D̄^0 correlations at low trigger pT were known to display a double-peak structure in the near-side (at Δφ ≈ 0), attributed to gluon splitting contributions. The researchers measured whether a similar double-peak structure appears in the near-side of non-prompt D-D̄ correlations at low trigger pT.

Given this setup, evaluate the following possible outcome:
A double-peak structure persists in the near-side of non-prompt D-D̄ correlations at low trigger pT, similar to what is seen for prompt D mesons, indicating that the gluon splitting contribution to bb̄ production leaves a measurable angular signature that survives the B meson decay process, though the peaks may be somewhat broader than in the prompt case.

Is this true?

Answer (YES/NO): NO